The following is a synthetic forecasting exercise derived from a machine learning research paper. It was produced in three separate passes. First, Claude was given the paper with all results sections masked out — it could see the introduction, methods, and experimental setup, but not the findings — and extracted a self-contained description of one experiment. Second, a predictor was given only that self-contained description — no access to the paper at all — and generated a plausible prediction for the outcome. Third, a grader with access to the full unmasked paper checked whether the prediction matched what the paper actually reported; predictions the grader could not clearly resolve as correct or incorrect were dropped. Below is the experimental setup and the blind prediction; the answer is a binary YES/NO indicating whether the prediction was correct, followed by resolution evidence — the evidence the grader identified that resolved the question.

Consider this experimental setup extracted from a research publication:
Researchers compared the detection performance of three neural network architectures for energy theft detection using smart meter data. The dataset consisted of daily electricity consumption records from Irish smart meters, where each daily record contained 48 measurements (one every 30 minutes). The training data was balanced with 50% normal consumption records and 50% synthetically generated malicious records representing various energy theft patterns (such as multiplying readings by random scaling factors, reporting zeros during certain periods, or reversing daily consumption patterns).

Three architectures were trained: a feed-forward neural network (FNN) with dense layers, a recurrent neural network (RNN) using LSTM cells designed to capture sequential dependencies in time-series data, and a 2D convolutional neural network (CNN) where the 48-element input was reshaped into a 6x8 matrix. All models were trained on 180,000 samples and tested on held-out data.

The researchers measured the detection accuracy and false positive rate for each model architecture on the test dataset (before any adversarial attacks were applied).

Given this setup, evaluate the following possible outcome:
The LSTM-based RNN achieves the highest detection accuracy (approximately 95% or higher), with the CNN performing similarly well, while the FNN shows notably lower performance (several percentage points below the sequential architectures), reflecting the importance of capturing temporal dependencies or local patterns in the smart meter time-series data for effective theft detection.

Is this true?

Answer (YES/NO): NO